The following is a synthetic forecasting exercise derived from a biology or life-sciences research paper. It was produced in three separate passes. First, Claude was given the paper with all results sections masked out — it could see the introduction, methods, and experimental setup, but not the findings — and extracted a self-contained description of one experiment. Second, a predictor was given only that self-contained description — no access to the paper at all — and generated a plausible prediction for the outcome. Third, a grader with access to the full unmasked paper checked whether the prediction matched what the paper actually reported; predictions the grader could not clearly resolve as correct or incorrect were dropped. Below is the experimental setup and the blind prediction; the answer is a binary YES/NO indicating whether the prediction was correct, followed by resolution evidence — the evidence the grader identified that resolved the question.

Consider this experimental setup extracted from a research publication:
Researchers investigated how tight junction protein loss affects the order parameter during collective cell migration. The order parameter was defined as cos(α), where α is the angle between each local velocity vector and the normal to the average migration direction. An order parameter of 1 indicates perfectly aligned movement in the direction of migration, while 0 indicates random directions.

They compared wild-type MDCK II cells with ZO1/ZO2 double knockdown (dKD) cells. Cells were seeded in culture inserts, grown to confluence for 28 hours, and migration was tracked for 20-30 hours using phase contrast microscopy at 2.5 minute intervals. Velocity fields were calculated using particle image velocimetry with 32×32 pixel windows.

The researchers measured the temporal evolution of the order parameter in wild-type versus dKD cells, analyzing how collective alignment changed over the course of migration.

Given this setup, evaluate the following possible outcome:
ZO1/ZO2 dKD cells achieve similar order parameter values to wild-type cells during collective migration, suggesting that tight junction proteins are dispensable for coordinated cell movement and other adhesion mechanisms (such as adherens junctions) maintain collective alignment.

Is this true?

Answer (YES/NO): NO